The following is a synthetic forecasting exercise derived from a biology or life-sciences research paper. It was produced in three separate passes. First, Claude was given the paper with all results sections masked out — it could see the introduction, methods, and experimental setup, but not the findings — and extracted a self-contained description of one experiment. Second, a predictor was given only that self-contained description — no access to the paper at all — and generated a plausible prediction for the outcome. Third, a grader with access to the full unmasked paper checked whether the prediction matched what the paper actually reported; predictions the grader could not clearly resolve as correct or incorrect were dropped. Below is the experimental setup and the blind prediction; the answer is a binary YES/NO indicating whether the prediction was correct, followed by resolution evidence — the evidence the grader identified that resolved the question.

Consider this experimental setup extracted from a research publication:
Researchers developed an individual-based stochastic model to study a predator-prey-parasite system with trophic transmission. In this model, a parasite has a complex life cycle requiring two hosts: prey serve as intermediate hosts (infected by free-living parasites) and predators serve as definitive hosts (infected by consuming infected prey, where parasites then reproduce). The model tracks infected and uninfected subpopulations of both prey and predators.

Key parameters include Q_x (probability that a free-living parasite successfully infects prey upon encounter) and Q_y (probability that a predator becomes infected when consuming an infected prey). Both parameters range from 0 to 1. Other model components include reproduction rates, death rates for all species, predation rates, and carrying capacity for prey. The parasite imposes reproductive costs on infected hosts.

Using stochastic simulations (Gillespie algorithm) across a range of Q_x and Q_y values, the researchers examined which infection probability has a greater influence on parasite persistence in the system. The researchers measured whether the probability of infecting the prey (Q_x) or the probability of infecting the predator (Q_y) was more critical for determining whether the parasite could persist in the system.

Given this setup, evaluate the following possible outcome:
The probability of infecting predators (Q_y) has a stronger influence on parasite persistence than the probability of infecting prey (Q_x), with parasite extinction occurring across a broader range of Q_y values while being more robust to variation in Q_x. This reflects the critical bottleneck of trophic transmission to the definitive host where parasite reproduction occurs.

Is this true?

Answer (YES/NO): YES